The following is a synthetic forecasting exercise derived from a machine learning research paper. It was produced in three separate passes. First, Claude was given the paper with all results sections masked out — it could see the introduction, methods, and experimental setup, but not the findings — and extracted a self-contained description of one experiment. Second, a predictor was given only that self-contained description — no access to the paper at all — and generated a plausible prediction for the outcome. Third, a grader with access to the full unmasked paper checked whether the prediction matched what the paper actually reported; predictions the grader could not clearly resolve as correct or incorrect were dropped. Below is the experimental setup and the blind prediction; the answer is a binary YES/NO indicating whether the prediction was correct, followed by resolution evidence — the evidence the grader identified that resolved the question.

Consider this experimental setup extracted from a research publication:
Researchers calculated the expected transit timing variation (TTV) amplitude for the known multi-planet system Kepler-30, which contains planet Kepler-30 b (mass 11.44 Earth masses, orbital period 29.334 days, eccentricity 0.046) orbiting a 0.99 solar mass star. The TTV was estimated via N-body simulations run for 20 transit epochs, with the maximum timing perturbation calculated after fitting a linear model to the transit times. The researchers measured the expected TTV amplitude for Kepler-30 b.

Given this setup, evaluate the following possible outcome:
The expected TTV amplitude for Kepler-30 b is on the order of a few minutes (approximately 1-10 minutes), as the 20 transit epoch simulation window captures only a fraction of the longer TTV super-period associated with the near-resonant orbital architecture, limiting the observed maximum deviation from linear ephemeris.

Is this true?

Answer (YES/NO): NO